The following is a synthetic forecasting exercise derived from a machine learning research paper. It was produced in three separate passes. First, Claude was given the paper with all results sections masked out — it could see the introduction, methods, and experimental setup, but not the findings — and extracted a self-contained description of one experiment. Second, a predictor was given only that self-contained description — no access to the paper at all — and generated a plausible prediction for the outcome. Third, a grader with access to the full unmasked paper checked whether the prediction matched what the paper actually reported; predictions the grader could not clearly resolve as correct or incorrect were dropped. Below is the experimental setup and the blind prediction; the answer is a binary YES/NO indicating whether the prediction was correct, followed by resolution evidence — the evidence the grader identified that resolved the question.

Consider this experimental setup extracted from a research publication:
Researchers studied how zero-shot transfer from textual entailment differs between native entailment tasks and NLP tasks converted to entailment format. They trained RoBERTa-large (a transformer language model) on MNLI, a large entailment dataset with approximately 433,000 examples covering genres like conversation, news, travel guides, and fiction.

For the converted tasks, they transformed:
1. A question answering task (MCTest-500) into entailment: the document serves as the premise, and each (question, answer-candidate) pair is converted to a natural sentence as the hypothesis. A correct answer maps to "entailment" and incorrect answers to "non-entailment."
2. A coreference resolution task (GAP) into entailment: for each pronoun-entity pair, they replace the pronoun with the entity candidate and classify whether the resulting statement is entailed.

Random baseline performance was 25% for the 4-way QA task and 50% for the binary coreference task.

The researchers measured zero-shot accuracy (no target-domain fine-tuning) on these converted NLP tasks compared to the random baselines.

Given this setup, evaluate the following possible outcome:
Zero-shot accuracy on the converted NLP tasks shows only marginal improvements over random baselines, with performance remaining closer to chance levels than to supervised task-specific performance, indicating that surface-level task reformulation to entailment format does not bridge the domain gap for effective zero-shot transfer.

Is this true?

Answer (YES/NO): NO